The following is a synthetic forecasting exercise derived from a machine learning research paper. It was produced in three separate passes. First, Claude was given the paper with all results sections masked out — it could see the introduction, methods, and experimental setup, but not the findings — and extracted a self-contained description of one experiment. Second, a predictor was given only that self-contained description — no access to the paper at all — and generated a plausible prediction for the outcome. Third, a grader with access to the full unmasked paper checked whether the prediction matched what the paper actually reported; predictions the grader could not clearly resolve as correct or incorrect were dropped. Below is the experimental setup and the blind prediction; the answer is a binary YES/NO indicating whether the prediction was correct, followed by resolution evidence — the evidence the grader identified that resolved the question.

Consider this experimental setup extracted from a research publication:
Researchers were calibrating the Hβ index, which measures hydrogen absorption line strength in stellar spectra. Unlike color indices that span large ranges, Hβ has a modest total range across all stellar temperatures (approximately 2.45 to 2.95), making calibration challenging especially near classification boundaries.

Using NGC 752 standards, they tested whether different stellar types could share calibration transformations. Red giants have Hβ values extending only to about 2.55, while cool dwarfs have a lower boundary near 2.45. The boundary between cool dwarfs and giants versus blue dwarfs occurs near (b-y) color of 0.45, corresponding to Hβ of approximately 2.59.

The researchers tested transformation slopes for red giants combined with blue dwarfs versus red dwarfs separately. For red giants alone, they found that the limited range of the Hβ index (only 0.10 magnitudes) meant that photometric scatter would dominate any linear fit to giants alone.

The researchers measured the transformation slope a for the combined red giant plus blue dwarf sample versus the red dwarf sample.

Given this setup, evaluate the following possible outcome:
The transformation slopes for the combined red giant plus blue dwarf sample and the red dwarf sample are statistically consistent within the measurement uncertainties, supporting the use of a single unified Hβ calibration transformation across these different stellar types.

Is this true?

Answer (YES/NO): NO